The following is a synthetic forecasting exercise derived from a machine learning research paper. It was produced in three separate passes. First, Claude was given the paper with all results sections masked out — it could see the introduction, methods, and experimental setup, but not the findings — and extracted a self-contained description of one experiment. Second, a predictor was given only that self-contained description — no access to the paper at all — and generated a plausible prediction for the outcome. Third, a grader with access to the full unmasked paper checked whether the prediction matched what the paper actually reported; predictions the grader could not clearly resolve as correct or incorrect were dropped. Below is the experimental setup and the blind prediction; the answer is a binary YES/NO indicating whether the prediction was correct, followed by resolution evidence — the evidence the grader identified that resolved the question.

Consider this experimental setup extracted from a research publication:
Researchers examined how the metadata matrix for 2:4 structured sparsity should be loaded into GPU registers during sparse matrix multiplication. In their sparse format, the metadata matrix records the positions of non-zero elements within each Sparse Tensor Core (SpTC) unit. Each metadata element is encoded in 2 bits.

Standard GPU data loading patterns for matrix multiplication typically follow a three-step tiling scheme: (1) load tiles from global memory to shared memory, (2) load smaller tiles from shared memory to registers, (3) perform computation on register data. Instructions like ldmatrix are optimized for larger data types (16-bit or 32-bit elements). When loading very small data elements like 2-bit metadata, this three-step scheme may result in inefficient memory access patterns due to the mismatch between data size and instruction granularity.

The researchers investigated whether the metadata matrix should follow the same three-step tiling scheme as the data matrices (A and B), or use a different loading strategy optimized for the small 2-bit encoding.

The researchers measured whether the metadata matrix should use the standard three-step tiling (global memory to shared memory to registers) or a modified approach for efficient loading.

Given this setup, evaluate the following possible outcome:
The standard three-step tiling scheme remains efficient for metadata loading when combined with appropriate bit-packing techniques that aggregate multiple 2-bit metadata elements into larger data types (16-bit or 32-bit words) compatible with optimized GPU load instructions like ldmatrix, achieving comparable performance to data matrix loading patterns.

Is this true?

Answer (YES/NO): NO